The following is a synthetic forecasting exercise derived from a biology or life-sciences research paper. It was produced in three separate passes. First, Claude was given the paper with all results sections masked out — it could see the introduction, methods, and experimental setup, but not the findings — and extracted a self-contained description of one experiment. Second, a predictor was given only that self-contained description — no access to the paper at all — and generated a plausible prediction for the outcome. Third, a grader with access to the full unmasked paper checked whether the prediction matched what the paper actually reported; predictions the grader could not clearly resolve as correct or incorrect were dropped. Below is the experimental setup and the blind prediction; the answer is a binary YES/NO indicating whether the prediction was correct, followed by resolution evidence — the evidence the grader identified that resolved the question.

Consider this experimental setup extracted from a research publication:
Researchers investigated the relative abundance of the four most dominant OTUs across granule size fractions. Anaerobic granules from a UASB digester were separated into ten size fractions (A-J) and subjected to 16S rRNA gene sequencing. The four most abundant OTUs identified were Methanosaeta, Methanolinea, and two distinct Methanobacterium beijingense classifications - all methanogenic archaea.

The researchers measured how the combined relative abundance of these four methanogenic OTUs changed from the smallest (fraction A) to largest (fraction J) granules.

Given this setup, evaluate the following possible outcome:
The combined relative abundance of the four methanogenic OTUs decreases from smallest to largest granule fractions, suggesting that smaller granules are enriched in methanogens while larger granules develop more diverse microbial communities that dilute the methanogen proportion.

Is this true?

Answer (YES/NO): NO